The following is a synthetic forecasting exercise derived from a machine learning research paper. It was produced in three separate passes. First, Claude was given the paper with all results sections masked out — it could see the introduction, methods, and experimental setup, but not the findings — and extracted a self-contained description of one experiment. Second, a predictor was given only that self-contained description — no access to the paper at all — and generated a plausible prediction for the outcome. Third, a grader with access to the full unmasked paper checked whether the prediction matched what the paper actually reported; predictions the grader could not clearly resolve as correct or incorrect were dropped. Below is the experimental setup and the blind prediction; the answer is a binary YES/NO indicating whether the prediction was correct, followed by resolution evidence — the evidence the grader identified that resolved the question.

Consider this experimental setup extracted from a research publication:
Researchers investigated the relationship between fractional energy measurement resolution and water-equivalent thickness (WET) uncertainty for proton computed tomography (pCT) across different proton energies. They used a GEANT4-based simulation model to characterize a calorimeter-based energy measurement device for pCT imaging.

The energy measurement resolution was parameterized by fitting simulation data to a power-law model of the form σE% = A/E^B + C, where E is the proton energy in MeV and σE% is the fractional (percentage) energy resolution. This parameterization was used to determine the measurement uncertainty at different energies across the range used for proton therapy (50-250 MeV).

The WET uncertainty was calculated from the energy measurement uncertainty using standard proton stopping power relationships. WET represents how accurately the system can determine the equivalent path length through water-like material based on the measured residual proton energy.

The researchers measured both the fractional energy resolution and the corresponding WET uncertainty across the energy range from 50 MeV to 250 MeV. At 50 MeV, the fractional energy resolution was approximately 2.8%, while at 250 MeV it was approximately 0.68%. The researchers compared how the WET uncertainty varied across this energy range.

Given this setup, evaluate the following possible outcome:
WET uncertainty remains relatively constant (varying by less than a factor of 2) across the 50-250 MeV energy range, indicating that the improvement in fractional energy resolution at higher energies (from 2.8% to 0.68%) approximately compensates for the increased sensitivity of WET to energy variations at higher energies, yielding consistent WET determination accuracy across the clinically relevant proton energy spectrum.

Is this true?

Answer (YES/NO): NO